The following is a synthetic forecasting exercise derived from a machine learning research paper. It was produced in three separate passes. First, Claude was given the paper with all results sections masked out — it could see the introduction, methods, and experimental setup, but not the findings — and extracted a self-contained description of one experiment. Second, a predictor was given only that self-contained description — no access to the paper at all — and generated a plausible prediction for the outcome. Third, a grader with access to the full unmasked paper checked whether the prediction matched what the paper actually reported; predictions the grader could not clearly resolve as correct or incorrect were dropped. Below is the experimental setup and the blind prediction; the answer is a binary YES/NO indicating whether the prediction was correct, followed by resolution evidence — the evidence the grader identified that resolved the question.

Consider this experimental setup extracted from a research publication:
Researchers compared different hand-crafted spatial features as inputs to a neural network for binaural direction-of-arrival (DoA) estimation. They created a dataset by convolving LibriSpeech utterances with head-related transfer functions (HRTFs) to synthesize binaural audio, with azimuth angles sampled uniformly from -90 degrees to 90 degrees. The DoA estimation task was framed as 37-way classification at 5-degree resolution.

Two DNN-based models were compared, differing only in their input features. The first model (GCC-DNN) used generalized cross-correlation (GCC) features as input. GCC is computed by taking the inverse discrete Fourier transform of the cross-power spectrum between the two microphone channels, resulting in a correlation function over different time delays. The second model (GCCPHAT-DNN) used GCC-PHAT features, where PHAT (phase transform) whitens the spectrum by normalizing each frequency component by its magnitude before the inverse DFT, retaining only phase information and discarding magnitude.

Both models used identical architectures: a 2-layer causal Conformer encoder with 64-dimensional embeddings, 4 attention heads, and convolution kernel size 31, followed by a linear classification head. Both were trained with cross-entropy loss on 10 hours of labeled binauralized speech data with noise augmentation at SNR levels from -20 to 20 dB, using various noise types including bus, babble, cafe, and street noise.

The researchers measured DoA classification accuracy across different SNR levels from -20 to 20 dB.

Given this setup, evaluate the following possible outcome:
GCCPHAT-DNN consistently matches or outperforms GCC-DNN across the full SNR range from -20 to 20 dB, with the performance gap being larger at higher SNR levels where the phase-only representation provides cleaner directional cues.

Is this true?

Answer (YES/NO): NO